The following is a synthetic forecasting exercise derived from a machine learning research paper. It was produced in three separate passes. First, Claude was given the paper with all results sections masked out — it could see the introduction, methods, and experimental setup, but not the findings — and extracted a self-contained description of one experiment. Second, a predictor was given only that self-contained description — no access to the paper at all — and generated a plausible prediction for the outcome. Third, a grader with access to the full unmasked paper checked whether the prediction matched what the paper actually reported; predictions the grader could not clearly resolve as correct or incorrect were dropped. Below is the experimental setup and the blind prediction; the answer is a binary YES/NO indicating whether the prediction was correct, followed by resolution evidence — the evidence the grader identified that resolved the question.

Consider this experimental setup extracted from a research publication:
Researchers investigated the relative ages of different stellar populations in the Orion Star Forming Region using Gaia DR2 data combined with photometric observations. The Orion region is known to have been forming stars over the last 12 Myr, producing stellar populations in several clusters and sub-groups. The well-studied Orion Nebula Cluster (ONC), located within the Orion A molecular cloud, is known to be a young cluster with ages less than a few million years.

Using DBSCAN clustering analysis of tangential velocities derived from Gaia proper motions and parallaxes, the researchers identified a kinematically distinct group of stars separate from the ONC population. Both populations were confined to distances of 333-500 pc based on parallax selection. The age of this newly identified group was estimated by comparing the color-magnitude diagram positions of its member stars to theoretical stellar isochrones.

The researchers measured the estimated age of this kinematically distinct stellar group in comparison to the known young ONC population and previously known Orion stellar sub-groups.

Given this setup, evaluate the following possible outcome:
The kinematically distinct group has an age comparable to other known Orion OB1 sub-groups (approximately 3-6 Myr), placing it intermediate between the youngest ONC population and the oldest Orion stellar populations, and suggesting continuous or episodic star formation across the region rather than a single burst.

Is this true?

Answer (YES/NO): NO